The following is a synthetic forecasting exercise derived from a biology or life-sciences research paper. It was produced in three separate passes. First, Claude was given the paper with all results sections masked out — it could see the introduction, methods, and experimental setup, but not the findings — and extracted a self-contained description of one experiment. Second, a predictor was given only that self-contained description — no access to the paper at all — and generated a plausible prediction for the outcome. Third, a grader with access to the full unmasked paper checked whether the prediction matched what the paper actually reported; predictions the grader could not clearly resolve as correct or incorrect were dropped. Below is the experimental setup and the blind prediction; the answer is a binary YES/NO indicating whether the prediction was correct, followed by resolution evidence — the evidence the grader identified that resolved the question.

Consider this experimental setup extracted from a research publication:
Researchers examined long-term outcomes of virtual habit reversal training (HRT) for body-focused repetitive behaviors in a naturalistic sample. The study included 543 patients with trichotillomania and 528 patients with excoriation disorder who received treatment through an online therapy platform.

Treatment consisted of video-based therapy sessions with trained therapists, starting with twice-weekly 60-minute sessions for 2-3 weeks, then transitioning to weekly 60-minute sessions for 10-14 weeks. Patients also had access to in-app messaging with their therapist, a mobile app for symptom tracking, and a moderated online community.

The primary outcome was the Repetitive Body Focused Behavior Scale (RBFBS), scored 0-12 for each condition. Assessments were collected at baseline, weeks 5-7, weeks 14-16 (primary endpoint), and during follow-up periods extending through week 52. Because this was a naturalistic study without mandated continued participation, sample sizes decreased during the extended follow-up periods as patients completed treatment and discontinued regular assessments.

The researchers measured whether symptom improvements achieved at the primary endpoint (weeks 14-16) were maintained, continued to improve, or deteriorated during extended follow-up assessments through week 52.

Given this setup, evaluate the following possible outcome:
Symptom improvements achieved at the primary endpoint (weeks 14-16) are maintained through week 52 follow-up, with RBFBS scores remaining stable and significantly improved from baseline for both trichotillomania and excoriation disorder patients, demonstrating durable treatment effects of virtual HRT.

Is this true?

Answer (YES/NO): NO